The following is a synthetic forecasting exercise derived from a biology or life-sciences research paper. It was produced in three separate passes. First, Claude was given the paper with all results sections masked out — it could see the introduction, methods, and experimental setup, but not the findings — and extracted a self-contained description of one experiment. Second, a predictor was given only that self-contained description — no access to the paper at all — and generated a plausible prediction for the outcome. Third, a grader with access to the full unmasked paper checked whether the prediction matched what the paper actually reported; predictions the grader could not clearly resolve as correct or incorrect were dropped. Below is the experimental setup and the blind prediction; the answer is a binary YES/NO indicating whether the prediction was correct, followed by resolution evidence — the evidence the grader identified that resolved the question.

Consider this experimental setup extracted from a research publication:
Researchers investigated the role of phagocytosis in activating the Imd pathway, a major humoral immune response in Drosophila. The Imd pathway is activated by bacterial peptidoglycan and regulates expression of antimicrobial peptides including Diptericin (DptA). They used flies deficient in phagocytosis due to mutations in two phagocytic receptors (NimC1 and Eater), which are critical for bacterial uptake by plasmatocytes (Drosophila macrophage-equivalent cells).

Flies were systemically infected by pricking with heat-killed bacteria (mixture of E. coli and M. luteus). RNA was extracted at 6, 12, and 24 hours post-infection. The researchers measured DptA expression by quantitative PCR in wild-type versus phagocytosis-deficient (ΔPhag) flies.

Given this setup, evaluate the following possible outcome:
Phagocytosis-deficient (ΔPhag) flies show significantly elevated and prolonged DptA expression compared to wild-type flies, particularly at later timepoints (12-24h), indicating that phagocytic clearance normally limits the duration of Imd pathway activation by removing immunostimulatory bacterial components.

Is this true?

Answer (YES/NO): NO